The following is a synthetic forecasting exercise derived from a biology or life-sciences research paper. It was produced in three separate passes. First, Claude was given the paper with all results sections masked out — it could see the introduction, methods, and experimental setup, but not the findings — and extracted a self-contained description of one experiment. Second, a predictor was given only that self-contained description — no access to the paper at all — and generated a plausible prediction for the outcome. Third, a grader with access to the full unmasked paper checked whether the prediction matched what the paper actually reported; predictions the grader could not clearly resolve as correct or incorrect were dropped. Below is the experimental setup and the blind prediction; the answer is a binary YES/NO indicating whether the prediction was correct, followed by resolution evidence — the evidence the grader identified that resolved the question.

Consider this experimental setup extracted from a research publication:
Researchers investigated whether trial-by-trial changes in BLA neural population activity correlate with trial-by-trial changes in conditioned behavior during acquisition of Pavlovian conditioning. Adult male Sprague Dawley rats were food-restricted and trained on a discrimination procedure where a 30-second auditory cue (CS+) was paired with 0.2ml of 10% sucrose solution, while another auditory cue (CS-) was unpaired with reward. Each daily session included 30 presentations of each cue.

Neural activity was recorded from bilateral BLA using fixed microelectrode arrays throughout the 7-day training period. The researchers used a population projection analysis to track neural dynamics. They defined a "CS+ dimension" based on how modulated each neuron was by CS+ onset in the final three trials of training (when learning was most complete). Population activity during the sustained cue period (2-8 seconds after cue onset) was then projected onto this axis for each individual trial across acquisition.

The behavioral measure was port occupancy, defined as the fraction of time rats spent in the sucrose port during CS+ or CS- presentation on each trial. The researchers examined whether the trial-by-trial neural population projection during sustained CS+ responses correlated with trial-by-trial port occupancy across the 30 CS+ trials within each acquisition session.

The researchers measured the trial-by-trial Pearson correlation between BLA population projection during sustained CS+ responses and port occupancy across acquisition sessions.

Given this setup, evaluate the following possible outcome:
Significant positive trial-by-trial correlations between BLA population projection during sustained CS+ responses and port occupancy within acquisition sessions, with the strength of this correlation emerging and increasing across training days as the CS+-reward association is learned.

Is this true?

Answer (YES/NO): NO